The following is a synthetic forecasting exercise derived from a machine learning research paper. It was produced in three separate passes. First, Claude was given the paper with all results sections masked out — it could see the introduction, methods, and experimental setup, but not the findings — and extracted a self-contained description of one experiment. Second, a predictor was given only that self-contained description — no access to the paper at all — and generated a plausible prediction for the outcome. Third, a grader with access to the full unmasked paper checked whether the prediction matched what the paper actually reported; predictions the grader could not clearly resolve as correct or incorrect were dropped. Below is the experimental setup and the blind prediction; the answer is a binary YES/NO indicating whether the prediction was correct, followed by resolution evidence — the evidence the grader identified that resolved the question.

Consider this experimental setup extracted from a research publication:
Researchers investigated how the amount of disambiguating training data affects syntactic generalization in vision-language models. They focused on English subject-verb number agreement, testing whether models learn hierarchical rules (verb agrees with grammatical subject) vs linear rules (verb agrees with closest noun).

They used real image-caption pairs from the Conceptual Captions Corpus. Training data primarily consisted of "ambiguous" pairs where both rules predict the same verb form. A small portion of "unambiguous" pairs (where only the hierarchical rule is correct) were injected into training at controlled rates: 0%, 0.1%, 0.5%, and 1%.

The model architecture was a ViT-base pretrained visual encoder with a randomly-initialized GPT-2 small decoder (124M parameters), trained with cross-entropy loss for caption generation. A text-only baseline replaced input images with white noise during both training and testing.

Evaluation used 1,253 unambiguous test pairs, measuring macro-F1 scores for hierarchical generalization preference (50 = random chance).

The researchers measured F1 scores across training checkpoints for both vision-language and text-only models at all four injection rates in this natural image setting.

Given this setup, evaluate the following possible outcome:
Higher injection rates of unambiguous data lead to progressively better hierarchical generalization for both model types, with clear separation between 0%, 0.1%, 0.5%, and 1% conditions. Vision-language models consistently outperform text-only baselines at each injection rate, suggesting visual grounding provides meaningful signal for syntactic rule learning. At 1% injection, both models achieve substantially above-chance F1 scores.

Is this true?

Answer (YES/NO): NO